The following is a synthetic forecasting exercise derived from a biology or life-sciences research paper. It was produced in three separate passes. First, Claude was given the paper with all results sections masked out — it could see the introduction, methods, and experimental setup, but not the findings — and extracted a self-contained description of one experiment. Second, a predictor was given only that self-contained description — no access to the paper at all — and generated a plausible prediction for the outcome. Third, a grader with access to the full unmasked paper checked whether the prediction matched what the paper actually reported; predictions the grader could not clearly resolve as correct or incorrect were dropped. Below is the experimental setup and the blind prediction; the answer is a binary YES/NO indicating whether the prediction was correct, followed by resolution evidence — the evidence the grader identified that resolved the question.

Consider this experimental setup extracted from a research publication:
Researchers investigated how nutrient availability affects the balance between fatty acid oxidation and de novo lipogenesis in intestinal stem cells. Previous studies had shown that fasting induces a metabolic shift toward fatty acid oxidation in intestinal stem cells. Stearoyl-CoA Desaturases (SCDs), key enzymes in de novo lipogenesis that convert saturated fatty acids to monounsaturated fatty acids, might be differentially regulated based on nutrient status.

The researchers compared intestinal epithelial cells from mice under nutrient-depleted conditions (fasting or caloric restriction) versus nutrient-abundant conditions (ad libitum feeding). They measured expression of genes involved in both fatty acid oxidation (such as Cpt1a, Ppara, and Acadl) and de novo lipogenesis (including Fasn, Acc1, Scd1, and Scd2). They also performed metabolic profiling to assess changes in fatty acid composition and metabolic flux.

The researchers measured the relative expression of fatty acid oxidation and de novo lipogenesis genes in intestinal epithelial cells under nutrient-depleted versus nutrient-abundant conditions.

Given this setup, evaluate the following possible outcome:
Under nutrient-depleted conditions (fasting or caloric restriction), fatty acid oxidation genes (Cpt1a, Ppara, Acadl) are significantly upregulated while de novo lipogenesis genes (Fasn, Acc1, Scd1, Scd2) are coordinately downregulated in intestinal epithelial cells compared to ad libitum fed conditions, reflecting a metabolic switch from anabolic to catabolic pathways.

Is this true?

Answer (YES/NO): YES